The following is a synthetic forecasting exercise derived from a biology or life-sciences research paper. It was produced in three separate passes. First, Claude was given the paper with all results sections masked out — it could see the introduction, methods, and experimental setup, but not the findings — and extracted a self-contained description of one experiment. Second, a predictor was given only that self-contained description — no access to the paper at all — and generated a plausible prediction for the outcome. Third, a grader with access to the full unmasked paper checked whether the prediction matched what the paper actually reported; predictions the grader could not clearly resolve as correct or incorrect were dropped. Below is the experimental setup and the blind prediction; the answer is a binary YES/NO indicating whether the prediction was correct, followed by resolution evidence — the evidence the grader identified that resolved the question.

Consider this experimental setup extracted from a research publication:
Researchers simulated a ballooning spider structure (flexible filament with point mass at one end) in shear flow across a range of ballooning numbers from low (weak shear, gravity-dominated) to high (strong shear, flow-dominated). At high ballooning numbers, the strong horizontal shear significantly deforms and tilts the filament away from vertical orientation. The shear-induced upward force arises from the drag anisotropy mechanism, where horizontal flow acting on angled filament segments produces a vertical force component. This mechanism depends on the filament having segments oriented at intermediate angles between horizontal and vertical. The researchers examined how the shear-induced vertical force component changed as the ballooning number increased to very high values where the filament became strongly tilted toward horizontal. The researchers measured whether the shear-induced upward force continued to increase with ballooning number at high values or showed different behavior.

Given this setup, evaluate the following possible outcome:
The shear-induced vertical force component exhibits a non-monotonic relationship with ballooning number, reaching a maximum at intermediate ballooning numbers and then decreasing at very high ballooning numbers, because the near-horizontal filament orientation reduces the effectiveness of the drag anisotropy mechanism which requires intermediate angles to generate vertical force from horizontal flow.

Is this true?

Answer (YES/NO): NO